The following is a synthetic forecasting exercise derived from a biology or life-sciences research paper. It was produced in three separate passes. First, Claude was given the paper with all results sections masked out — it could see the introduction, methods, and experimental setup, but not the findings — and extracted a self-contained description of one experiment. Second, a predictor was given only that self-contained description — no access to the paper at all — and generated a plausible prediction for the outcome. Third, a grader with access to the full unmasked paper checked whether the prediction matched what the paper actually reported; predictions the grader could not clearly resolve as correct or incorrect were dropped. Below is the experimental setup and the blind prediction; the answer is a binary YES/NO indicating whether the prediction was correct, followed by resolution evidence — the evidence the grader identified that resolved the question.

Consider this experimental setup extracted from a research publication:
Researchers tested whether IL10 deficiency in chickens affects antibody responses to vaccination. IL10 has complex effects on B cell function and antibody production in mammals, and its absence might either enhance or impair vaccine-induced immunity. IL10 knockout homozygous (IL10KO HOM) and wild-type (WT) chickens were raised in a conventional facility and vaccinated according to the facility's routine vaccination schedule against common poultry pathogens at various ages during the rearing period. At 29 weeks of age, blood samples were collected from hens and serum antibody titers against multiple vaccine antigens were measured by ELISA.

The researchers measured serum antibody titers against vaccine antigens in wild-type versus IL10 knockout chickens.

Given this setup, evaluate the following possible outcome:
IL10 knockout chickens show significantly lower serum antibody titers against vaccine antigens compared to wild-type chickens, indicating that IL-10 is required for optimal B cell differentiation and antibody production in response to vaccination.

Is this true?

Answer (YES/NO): NO